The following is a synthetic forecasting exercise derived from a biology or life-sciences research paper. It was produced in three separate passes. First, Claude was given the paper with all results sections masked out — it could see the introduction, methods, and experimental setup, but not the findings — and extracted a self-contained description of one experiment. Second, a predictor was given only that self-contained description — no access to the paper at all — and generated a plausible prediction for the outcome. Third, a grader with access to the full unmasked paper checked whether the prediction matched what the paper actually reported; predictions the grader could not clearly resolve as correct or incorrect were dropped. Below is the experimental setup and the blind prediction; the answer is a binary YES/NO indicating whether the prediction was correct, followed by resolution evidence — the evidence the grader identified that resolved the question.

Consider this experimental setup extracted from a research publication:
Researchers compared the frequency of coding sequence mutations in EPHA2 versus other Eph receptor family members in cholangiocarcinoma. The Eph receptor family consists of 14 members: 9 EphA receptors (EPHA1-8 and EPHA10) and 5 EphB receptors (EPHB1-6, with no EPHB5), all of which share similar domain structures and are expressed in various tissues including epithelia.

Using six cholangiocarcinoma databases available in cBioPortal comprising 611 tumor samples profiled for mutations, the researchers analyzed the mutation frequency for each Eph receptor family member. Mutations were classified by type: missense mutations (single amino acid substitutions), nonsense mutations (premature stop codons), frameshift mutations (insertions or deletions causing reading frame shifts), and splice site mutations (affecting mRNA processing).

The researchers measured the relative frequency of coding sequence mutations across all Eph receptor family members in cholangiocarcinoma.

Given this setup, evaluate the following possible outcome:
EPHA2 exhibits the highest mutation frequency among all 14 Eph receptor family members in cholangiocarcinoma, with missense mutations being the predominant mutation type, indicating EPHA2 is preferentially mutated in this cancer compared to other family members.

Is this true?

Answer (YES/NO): NO